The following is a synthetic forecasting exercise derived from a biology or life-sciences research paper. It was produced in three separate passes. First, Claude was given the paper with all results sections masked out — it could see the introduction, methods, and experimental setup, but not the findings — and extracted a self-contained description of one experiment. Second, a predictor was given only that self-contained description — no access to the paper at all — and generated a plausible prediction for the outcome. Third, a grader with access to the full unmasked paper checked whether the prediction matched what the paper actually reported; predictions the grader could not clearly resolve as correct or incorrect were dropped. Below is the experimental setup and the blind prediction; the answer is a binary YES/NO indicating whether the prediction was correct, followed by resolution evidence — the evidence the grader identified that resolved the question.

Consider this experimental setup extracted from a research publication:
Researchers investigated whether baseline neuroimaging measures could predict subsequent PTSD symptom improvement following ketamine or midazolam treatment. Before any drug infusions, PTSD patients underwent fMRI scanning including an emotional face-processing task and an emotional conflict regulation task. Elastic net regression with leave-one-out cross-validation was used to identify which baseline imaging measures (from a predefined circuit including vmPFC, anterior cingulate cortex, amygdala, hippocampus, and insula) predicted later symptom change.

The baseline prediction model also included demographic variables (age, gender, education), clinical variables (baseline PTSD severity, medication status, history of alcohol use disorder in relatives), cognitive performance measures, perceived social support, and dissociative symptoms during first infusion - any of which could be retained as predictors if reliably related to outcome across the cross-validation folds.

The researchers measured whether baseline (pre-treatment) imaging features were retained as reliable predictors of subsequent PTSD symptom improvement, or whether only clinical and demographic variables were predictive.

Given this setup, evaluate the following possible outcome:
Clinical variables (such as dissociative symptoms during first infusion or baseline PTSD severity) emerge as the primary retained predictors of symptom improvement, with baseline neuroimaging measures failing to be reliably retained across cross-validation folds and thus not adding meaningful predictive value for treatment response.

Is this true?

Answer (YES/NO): NO